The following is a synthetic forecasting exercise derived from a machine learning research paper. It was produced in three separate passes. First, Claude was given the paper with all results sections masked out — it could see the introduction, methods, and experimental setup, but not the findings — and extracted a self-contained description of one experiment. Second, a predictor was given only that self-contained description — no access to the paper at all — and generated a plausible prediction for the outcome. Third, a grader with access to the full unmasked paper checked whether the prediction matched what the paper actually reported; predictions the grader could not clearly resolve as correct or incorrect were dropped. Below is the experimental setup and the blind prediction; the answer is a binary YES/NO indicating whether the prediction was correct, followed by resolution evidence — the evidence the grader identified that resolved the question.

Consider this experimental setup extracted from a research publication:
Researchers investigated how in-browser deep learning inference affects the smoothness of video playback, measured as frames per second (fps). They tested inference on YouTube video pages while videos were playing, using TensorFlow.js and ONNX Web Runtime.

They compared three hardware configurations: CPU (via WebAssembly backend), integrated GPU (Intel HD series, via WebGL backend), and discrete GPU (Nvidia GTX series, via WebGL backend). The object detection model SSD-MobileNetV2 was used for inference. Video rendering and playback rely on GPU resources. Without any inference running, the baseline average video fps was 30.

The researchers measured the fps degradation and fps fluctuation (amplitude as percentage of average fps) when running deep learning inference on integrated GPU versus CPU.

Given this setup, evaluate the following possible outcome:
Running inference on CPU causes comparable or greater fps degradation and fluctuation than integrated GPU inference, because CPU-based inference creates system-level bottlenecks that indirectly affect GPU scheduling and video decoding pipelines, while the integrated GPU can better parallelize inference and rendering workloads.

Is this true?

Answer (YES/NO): NO